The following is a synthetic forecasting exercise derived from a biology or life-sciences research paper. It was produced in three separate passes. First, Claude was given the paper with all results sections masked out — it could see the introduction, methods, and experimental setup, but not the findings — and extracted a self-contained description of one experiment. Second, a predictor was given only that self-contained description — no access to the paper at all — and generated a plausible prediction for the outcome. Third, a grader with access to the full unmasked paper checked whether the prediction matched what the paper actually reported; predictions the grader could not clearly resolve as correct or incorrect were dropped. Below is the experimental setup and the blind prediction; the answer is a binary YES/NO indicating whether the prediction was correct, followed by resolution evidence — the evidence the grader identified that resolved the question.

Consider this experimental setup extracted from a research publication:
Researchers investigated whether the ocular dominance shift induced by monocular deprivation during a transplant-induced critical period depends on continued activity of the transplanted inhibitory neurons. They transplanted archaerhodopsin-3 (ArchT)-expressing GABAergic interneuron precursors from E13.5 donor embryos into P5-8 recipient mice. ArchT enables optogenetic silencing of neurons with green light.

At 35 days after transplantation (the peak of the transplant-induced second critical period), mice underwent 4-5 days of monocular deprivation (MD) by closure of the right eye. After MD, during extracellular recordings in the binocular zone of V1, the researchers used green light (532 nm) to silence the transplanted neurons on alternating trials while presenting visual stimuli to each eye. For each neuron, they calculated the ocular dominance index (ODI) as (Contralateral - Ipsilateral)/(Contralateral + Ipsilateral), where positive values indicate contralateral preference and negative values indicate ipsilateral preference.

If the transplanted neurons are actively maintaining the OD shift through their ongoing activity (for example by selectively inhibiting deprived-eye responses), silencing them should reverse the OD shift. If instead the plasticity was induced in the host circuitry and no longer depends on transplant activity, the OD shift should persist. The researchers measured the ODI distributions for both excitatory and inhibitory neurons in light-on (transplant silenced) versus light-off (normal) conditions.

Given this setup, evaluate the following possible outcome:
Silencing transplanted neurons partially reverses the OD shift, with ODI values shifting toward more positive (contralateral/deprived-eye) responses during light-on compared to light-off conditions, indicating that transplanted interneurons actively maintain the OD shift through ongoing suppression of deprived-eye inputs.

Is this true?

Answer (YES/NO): NO